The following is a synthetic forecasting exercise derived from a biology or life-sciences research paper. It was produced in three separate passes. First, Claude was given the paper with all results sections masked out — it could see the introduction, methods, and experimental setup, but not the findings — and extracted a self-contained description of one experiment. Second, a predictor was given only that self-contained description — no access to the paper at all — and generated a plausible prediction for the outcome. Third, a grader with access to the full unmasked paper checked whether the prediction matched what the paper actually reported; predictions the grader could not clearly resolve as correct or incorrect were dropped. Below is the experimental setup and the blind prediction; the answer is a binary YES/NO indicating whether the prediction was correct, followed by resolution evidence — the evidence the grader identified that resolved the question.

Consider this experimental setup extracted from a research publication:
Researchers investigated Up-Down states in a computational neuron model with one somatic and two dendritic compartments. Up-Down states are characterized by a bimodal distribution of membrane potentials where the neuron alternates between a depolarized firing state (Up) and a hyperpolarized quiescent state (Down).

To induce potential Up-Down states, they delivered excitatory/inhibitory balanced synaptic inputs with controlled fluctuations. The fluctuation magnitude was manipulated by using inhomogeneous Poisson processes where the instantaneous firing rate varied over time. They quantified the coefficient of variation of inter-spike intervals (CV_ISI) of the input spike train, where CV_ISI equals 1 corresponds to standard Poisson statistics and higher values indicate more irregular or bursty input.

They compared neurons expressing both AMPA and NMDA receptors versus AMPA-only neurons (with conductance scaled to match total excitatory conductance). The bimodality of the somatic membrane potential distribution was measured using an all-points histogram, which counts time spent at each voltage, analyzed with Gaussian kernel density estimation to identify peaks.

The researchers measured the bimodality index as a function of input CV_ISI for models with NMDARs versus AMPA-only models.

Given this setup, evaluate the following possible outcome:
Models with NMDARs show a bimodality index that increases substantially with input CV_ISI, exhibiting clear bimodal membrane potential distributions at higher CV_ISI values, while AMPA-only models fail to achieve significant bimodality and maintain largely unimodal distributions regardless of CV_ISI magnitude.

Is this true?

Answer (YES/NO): NO